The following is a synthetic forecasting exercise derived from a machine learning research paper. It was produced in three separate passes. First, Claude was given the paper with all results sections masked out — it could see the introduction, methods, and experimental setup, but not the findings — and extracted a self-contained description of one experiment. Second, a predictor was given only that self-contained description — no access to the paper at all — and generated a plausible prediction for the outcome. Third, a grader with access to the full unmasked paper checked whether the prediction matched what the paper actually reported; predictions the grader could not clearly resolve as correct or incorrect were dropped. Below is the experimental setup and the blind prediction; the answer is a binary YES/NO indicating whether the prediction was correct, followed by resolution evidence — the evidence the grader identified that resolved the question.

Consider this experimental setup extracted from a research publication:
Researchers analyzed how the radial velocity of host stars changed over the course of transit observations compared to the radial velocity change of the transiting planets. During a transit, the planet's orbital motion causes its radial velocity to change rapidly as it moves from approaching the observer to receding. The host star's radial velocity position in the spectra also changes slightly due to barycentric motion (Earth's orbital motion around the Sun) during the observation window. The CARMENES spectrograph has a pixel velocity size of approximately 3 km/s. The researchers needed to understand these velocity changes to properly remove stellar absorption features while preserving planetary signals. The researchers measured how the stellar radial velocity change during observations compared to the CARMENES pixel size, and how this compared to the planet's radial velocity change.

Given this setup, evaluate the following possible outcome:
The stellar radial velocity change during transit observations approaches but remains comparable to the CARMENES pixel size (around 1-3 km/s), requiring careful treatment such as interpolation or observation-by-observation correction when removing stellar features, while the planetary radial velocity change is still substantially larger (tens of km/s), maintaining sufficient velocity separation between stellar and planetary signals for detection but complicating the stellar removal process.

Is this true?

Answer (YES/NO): NO